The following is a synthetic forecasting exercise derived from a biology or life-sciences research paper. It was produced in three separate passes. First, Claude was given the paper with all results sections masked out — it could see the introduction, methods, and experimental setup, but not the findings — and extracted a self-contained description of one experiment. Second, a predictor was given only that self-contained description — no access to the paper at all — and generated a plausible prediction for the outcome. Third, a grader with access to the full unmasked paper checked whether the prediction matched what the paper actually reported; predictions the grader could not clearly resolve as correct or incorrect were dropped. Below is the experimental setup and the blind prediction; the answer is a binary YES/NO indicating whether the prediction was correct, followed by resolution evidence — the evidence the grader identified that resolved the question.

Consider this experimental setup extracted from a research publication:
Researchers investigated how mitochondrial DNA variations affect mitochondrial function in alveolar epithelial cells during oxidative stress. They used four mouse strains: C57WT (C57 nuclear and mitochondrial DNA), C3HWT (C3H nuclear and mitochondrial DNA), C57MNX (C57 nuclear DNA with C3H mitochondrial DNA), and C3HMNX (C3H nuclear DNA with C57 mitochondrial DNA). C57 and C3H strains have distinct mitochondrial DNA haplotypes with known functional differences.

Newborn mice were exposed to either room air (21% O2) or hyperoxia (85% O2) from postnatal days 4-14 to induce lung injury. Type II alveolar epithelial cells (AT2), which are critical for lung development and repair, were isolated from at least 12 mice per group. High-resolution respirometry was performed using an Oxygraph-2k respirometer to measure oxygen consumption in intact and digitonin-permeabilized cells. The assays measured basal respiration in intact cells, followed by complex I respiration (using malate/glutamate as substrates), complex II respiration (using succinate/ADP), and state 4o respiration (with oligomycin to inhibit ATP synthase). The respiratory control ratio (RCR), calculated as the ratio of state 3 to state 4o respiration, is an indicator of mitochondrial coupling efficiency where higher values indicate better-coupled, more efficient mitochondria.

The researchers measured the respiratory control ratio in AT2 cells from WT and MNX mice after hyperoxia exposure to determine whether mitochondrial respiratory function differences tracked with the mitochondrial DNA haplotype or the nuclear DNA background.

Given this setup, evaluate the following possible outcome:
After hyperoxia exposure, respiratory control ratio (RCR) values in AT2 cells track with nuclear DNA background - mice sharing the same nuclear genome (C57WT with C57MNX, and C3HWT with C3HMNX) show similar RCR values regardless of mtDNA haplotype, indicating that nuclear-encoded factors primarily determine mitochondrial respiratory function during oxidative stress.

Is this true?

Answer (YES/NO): NO